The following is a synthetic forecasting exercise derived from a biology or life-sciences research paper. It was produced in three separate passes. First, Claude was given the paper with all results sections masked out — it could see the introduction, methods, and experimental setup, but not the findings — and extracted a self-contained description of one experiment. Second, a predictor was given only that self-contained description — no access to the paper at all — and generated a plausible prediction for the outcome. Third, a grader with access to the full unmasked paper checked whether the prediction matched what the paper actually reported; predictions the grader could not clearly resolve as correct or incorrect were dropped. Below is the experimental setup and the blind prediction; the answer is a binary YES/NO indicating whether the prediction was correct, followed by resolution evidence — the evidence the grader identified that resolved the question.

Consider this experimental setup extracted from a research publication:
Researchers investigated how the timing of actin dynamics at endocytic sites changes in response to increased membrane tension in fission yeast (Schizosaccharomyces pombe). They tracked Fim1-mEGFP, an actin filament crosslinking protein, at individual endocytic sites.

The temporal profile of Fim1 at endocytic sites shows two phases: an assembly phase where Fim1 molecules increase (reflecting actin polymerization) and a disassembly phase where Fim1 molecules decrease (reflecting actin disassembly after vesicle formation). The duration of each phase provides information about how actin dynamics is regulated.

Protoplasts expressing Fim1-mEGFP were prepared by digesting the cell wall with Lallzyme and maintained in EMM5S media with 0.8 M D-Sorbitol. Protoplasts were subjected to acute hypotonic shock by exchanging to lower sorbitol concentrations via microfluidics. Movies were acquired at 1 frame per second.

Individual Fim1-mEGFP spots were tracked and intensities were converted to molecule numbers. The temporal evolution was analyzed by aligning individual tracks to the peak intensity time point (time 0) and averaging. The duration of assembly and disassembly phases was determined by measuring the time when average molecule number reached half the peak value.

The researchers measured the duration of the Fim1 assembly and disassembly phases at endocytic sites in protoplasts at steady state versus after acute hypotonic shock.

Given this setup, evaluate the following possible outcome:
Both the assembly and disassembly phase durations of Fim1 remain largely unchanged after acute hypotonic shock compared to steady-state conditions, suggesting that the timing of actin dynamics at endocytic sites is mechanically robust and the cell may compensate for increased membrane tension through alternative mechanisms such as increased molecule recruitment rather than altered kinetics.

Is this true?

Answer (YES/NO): NO